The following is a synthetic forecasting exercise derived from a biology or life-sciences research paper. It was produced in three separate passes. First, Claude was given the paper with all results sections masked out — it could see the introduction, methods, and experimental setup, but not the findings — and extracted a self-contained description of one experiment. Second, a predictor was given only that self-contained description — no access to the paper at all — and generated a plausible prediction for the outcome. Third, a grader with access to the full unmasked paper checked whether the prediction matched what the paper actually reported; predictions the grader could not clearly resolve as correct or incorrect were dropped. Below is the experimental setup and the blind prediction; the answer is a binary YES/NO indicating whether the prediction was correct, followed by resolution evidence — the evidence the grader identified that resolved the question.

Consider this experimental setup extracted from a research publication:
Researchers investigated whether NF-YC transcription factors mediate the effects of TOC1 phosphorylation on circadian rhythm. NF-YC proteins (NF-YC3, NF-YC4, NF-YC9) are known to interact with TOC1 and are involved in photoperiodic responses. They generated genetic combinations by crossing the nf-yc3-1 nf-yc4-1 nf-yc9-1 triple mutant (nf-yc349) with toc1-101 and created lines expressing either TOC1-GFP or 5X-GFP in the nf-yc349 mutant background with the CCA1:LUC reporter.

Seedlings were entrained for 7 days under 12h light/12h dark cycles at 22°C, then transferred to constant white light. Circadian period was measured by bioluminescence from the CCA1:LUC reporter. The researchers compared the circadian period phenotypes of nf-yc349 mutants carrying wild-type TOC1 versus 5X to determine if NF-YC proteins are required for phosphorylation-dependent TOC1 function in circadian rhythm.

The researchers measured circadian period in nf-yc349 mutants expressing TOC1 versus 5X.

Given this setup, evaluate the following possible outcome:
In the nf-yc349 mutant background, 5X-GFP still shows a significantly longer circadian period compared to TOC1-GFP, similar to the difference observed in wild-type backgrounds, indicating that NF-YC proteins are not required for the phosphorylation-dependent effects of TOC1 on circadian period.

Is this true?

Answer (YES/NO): NO